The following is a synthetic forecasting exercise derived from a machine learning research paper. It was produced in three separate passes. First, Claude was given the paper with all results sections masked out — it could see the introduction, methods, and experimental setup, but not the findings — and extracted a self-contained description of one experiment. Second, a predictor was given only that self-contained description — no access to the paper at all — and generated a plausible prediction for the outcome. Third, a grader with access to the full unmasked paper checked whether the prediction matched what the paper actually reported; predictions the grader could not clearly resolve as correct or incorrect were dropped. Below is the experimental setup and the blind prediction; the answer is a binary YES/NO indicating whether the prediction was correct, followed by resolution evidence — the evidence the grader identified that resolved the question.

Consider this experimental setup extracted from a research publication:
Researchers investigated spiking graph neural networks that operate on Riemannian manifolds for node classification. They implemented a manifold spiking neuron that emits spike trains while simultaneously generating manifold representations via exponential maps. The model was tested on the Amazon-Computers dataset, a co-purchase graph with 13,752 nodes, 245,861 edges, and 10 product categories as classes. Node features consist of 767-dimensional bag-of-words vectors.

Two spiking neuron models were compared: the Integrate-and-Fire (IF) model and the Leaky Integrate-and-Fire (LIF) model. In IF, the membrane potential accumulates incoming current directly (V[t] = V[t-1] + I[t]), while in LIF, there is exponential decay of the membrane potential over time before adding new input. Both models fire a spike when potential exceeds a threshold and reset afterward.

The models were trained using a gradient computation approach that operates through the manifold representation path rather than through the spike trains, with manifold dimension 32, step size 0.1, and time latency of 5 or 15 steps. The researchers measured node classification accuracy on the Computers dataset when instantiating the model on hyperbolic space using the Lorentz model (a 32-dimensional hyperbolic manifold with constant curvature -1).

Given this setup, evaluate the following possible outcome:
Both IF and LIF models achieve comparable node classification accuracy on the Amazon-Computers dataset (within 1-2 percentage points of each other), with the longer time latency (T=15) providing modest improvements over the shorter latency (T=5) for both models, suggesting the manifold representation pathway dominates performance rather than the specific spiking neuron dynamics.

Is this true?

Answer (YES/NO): NO